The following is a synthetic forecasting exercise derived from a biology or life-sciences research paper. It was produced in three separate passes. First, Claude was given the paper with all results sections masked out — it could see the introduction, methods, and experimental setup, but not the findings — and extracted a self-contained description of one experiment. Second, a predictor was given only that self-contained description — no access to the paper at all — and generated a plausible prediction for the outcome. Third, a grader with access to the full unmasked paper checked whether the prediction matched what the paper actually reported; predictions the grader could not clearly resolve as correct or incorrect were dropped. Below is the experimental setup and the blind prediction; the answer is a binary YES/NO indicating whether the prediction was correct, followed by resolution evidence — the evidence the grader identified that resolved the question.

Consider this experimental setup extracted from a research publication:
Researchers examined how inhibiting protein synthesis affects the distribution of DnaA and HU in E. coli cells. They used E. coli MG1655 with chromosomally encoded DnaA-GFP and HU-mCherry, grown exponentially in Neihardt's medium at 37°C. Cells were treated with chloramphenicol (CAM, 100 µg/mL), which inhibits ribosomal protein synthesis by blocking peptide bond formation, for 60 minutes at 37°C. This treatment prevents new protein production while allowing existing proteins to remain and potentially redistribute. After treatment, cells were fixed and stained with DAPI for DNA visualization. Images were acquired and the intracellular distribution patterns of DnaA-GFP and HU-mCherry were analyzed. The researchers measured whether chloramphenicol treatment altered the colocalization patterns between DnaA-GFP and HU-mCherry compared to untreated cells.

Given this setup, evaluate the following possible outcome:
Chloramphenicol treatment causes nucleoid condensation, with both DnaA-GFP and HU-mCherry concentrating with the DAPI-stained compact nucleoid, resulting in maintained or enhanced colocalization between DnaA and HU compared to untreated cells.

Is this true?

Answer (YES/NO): NO